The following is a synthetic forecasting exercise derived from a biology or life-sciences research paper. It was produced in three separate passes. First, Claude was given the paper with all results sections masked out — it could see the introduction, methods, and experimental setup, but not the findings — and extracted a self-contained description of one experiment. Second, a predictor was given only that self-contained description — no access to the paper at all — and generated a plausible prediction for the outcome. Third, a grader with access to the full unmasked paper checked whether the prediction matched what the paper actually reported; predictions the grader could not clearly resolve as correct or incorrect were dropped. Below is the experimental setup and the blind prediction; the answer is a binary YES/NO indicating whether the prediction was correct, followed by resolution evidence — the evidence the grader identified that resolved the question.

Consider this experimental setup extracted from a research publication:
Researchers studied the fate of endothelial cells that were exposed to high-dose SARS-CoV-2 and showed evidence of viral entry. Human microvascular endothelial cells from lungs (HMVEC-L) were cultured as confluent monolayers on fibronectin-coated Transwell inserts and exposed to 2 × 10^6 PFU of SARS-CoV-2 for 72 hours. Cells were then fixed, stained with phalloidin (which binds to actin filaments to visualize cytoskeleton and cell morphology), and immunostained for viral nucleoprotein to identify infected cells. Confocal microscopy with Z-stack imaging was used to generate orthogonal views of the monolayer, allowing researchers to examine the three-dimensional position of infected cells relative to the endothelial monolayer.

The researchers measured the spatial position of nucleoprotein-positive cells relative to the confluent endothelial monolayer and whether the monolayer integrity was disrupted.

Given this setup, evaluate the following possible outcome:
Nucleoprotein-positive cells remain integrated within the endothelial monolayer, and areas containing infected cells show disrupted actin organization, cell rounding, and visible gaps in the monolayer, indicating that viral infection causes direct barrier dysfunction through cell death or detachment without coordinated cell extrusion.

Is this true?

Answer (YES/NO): NO